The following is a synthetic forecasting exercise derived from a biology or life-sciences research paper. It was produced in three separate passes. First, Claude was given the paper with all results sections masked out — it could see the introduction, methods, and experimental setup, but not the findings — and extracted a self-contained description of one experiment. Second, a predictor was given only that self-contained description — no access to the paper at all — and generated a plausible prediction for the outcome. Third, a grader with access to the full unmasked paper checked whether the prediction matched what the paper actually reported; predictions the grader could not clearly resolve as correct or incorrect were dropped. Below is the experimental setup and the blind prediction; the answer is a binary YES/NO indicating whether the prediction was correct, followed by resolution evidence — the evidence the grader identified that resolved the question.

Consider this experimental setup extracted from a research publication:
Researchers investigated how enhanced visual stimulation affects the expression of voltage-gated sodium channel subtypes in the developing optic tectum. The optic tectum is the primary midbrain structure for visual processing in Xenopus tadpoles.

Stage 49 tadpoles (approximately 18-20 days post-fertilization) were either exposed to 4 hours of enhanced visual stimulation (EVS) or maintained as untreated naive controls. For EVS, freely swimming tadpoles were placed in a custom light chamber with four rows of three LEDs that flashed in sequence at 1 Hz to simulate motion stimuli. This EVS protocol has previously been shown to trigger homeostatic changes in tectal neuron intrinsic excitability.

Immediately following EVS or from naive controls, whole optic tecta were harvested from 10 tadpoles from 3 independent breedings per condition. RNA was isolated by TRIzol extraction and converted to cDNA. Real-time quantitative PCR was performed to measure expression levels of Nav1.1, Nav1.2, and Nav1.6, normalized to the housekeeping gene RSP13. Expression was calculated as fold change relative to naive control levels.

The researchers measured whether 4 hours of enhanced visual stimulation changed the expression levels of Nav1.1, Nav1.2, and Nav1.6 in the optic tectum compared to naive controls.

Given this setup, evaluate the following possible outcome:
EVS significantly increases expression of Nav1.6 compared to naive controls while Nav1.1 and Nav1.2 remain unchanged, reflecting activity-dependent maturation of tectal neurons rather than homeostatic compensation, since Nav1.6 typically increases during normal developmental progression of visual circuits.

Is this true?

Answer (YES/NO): NO